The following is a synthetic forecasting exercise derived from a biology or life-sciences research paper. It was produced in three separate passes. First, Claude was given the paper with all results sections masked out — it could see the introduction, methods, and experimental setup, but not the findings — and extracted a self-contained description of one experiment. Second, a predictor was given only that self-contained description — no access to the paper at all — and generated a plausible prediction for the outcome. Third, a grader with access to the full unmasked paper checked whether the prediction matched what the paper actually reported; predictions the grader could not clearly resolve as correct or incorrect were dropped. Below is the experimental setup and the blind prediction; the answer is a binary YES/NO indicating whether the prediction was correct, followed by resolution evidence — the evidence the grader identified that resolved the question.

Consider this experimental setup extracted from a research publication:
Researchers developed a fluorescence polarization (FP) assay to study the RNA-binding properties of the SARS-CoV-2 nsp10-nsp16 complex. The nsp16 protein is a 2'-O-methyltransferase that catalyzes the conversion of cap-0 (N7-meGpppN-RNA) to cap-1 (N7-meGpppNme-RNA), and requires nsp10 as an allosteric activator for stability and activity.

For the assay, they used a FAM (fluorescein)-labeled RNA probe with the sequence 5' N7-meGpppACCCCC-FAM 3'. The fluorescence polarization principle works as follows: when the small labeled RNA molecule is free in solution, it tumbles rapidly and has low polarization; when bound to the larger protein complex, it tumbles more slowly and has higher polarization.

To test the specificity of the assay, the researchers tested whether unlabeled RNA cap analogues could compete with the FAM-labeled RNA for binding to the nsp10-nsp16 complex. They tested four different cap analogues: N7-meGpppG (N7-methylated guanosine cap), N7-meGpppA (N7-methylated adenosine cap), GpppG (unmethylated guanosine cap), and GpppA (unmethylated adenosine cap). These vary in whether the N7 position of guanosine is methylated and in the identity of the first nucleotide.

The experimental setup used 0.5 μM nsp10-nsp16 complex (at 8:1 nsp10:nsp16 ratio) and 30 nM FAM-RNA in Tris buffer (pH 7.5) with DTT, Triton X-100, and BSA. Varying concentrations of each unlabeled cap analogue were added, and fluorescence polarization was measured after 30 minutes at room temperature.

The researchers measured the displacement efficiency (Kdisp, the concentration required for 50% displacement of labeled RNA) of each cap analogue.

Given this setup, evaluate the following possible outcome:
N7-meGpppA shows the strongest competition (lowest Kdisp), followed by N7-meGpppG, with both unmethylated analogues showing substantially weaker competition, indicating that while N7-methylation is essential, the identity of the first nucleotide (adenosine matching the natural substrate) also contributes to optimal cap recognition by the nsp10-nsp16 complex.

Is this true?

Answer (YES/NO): NO